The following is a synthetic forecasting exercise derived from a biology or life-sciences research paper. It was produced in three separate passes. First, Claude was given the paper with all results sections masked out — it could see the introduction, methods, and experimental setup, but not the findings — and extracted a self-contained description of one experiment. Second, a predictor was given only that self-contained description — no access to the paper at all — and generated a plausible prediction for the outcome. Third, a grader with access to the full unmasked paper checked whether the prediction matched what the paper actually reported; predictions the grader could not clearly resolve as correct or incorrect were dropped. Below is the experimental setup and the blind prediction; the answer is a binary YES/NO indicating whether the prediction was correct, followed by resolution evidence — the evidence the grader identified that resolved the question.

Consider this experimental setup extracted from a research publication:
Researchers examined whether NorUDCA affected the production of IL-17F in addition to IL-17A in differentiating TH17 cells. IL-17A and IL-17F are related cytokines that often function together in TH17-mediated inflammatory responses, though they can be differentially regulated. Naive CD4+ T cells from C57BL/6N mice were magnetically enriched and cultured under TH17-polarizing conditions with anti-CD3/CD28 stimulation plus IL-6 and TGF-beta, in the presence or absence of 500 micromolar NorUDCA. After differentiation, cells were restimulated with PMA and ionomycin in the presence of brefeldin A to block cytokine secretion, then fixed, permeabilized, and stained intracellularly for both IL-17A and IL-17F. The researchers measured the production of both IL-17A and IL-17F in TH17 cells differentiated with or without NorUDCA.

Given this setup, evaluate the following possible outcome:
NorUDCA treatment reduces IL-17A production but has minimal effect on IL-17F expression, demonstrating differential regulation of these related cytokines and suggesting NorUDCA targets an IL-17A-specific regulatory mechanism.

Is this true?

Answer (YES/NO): NO